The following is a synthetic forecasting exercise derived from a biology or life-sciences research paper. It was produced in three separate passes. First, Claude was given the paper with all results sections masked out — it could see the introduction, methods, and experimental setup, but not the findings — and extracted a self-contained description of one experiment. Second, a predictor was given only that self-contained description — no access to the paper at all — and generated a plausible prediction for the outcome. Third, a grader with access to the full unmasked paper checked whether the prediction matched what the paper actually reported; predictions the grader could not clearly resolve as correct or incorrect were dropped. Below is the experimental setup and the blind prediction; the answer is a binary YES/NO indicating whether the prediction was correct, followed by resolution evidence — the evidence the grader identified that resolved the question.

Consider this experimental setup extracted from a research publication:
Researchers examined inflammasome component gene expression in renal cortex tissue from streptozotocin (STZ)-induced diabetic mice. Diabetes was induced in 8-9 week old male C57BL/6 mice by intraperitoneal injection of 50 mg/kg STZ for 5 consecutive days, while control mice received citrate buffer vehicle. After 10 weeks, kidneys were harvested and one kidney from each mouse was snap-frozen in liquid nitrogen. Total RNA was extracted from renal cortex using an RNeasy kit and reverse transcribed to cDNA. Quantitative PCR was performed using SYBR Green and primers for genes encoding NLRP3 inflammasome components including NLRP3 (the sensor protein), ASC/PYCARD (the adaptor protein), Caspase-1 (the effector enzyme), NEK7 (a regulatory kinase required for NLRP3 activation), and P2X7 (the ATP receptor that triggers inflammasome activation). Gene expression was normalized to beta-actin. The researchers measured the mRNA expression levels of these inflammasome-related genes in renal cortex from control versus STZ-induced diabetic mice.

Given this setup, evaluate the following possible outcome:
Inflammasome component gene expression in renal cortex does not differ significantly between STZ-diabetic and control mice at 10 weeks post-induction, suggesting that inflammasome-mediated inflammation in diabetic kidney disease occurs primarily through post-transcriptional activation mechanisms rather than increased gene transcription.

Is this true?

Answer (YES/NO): NO